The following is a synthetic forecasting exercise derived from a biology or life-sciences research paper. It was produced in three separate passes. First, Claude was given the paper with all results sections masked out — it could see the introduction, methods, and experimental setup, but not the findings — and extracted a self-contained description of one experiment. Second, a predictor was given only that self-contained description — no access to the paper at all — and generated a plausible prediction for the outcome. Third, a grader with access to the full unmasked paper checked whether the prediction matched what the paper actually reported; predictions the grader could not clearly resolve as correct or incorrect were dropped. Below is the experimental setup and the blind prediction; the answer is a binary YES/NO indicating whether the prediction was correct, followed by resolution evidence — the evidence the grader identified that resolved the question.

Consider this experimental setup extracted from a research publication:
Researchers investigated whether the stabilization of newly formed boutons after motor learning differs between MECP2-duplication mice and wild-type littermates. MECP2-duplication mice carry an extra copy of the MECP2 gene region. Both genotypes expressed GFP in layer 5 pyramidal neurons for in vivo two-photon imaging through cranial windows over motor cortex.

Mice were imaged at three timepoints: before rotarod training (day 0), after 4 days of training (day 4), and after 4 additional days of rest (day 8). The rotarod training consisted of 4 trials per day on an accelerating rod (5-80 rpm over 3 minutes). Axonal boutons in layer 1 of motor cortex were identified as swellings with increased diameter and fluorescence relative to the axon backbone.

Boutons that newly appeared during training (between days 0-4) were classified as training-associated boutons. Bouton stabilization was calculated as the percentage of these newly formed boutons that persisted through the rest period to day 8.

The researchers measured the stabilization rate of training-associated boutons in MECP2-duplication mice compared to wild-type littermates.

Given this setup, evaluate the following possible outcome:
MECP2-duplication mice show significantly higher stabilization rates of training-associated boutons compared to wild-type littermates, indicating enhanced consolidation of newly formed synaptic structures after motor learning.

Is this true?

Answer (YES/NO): NO